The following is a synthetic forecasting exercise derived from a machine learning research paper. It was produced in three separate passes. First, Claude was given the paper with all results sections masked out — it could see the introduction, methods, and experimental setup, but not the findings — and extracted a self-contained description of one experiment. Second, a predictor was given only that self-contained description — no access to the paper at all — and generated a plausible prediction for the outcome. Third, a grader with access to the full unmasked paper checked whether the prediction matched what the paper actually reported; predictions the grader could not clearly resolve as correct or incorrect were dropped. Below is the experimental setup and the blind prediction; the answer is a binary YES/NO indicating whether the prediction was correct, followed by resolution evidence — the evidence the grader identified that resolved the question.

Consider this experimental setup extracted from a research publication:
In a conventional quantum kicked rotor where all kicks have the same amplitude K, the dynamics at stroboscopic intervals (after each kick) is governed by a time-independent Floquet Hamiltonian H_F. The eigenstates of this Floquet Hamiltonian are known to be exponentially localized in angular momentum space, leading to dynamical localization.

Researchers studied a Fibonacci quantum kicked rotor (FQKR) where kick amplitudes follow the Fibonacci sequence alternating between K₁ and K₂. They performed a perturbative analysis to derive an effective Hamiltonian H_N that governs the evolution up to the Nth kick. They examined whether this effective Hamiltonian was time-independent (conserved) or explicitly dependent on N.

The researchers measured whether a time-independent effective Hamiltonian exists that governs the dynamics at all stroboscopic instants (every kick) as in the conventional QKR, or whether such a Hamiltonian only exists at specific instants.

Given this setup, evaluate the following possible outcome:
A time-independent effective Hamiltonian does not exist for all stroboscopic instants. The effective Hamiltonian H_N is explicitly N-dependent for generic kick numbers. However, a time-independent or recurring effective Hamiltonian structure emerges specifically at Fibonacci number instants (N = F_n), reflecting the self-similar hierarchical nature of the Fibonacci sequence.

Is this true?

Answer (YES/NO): YES